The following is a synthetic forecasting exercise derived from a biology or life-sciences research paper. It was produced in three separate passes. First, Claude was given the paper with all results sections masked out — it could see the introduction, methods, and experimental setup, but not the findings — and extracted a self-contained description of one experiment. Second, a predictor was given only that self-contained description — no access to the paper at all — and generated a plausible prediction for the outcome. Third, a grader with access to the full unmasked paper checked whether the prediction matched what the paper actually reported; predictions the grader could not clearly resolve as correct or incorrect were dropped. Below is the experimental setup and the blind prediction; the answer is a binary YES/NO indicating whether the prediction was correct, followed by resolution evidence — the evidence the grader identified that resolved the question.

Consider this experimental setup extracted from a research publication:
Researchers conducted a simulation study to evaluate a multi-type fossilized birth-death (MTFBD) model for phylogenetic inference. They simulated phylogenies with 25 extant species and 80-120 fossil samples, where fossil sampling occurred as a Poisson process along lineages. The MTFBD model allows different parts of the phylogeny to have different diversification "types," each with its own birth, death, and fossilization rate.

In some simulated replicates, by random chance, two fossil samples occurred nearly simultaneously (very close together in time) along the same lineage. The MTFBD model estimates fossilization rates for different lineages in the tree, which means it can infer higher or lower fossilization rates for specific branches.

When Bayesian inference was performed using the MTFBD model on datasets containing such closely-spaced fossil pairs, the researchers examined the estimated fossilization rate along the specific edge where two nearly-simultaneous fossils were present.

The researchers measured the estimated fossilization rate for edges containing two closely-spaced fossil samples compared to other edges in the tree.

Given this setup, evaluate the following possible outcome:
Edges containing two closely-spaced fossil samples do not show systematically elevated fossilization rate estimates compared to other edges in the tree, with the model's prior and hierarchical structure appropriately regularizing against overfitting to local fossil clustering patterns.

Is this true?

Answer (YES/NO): NO